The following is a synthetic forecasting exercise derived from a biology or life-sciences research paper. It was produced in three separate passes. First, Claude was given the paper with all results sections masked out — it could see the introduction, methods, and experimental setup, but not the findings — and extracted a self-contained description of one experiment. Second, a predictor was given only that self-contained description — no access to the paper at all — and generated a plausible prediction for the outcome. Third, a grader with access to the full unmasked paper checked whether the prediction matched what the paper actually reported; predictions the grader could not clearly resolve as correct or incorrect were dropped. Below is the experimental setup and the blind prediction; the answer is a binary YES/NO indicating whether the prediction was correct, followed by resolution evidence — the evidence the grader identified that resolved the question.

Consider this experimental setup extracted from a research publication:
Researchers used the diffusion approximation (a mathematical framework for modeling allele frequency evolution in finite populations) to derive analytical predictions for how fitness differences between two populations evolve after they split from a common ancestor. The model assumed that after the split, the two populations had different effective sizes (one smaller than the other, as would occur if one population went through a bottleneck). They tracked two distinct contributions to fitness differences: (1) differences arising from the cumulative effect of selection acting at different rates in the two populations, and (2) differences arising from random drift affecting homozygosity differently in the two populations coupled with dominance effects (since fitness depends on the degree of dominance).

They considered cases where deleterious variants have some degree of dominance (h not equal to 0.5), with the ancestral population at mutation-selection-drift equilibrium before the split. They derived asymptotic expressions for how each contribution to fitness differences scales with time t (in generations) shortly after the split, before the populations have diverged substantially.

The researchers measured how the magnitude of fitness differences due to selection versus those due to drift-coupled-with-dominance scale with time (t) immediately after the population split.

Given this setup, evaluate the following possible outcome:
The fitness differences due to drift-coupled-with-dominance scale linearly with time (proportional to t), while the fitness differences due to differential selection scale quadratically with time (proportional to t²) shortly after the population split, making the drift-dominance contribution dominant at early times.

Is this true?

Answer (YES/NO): YES